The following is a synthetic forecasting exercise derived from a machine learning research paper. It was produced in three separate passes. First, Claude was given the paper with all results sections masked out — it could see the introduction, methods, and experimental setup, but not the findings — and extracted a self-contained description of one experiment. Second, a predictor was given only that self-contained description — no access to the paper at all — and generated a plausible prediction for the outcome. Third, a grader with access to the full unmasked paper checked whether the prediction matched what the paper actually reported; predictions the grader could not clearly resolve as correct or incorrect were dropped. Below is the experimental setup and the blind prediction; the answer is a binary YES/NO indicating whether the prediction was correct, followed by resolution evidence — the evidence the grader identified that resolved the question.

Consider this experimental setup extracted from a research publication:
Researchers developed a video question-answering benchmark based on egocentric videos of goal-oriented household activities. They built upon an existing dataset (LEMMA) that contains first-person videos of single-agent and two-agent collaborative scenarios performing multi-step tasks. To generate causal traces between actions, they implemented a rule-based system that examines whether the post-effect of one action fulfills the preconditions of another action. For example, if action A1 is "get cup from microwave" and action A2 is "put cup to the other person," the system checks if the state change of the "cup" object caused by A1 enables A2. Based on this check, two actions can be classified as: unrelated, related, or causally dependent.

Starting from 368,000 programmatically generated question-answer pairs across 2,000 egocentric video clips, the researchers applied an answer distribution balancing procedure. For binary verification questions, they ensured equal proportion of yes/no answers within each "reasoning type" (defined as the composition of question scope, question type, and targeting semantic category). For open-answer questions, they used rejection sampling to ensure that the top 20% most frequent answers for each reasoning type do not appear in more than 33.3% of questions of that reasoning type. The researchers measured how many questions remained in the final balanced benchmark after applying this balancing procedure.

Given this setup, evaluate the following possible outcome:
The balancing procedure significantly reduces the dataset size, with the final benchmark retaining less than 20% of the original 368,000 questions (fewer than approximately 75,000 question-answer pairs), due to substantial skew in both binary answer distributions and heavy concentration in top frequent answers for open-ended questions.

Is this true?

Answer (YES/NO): YES